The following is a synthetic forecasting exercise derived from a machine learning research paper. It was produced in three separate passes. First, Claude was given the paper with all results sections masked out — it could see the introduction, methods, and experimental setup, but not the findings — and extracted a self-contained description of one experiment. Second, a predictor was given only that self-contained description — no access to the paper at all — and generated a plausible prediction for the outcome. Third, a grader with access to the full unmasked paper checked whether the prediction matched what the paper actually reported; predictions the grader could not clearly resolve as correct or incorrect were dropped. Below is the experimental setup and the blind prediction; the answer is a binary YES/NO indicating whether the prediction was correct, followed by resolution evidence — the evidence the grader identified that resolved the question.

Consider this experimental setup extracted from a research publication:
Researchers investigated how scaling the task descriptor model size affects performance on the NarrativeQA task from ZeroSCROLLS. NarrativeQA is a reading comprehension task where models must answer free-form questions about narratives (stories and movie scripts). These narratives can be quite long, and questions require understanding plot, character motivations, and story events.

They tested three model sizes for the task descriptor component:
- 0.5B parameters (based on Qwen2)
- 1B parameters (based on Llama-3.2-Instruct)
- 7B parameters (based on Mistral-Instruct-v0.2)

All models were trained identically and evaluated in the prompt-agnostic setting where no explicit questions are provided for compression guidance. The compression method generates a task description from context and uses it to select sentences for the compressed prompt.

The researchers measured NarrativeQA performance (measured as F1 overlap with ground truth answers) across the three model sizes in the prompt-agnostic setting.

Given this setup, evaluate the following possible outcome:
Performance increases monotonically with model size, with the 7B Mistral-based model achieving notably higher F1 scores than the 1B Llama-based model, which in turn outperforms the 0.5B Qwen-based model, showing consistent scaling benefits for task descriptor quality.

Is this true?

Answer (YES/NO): NO